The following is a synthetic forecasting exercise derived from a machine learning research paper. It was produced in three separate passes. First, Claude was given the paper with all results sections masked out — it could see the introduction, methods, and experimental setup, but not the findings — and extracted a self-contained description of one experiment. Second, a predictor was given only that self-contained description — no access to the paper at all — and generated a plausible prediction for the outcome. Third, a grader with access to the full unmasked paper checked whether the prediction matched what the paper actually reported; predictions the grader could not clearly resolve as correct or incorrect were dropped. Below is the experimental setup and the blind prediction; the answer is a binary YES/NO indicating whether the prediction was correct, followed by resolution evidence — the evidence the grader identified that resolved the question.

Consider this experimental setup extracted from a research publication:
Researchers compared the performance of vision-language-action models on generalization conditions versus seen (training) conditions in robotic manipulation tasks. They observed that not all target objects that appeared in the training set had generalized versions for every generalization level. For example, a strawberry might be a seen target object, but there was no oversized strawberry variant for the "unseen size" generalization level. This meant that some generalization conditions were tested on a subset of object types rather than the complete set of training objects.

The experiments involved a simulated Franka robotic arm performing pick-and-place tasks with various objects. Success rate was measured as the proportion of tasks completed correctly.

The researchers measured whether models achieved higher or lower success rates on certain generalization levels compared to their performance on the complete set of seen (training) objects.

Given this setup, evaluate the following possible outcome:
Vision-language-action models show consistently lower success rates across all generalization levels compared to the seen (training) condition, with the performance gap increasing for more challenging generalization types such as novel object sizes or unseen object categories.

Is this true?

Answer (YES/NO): NO